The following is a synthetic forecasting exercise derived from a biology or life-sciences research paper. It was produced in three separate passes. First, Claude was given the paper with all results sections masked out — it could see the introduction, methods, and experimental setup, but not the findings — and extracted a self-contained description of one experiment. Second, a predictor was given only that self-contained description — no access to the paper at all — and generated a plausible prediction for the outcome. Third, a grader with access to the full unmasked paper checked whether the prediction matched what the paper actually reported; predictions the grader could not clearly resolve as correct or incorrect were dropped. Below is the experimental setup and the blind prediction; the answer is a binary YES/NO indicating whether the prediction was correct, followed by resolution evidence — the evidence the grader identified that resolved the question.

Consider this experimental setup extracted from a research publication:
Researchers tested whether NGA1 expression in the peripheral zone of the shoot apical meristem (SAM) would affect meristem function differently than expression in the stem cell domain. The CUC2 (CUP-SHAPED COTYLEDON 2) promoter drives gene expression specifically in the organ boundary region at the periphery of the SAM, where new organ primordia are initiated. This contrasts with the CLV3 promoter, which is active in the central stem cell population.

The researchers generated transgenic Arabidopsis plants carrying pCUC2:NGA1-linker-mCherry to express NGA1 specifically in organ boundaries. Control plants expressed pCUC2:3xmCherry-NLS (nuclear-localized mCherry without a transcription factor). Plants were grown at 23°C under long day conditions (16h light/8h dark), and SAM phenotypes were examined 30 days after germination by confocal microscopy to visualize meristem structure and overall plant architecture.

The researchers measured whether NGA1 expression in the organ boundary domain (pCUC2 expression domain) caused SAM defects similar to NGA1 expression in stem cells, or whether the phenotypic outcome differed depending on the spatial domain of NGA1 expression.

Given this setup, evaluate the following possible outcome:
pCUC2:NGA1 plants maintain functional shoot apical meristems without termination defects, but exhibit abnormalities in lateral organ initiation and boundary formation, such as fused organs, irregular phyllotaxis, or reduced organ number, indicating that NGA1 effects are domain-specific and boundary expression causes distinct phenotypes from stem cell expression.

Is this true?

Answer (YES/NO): NO